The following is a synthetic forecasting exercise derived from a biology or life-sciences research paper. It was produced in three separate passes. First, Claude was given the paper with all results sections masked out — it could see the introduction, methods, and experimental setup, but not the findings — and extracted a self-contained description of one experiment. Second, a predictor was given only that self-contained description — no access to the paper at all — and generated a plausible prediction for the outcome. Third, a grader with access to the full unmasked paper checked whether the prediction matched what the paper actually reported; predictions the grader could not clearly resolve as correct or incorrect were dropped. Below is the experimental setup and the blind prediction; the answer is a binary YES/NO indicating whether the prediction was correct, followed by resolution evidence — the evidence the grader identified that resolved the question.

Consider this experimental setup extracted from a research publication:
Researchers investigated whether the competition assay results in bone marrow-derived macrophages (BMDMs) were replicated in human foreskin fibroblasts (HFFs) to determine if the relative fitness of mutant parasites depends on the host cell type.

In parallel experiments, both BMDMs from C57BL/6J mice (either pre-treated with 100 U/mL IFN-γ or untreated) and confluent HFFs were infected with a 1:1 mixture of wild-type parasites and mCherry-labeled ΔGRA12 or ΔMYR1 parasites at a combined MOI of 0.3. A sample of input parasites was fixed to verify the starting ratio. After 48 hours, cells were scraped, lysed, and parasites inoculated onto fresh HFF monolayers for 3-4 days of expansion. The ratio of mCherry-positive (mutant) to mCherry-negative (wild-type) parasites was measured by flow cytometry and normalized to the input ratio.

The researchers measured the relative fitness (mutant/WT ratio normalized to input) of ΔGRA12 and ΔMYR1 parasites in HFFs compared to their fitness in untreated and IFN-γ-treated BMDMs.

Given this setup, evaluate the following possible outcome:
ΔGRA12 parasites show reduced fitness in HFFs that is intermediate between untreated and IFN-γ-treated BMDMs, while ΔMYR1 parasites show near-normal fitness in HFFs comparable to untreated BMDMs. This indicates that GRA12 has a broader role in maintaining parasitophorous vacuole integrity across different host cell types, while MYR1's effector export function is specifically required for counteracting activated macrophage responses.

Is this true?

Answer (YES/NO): NO